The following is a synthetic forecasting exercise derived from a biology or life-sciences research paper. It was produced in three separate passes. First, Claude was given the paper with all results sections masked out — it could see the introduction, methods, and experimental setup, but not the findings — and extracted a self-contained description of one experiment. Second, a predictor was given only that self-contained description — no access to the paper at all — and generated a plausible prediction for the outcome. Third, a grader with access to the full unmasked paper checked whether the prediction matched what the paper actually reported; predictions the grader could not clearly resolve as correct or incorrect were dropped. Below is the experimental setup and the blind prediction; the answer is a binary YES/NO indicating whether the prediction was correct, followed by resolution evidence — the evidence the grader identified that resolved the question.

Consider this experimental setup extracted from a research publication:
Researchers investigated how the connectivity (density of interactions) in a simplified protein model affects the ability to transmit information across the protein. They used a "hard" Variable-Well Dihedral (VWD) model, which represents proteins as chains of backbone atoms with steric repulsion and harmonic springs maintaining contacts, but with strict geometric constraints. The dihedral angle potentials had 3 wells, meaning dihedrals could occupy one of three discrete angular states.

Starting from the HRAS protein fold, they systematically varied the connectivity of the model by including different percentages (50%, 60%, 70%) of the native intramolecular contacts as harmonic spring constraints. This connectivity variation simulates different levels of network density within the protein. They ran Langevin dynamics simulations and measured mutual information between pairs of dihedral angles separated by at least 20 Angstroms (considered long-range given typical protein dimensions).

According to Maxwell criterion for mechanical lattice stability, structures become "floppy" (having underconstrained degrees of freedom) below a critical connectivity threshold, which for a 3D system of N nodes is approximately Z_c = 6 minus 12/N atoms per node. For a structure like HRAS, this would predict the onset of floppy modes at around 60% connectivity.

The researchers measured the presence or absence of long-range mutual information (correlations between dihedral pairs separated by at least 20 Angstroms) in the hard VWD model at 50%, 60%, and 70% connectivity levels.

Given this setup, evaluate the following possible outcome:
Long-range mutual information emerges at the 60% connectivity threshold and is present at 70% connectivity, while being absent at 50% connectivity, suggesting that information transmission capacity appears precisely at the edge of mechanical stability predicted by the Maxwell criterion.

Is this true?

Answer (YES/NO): NO